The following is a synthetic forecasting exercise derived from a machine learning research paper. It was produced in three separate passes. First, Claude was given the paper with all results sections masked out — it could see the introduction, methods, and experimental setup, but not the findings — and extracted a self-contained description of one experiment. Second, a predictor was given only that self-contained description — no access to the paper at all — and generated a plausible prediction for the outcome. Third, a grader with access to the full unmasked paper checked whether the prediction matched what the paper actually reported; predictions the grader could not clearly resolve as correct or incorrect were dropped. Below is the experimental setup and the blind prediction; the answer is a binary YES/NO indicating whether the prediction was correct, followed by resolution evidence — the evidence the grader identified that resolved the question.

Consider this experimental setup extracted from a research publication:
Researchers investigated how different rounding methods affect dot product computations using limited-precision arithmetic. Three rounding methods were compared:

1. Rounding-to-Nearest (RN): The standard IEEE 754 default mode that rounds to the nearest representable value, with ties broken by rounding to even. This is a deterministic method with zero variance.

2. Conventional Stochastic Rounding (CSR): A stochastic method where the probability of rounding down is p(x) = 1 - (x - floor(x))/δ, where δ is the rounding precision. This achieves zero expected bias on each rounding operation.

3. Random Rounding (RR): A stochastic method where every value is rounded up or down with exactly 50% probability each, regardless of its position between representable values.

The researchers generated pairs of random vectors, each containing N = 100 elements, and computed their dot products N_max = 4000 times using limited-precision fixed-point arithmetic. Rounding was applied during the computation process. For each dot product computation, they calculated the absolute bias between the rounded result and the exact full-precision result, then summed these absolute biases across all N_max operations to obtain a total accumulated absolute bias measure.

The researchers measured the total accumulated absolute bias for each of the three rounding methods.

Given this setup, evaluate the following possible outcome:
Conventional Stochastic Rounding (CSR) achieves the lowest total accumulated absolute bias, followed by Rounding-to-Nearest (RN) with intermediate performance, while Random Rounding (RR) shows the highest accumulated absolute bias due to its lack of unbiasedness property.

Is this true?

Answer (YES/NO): NO